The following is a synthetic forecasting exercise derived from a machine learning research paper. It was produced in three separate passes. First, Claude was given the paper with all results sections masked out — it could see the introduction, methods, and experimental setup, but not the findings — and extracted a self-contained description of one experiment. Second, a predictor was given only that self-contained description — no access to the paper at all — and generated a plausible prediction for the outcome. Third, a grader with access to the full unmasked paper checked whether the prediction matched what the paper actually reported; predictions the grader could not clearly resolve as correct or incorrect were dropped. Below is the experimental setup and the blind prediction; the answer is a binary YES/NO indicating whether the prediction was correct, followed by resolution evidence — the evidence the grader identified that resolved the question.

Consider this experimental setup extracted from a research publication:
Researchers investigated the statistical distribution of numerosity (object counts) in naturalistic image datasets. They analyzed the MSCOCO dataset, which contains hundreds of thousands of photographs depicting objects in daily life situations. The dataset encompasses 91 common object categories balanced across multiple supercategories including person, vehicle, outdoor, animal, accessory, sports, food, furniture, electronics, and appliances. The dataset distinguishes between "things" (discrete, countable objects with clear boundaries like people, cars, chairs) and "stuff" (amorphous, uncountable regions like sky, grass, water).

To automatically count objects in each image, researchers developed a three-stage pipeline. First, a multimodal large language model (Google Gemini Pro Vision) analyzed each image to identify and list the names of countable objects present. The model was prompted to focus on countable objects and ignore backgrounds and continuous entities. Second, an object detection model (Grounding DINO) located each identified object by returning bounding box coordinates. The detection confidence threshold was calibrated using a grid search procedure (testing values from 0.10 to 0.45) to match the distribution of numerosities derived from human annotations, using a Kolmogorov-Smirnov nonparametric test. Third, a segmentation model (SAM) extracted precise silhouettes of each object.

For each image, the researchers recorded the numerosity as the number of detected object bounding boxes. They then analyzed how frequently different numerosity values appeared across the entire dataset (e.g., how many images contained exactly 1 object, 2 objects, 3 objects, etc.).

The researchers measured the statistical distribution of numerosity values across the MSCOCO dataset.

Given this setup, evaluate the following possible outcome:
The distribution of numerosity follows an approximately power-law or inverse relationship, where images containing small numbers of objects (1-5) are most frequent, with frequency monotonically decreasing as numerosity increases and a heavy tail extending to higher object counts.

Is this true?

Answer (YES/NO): YES